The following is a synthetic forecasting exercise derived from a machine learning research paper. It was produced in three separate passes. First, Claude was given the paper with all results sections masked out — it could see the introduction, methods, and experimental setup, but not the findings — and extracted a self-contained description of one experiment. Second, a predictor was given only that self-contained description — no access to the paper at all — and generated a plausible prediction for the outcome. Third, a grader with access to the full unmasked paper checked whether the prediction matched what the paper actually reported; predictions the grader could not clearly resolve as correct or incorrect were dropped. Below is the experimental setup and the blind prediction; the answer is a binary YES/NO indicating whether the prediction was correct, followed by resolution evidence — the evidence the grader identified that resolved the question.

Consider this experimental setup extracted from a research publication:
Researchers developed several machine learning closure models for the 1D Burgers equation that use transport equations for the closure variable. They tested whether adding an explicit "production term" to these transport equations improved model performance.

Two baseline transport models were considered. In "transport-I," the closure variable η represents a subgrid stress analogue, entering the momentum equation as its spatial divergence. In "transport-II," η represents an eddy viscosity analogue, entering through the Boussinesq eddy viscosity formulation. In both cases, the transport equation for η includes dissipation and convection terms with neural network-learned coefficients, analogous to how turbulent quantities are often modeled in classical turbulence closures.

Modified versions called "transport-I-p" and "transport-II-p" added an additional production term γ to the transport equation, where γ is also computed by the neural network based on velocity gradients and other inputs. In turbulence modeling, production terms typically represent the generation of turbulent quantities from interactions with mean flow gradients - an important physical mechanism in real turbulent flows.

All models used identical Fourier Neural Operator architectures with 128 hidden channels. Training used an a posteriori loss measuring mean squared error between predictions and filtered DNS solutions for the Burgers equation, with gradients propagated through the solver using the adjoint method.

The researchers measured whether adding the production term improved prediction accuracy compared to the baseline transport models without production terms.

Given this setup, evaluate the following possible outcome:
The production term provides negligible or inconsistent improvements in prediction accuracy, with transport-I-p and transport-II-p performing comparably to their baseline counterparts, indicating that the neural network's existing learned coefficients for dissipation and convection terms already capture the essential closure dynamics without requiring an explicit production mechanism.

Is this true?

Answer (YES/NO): NO